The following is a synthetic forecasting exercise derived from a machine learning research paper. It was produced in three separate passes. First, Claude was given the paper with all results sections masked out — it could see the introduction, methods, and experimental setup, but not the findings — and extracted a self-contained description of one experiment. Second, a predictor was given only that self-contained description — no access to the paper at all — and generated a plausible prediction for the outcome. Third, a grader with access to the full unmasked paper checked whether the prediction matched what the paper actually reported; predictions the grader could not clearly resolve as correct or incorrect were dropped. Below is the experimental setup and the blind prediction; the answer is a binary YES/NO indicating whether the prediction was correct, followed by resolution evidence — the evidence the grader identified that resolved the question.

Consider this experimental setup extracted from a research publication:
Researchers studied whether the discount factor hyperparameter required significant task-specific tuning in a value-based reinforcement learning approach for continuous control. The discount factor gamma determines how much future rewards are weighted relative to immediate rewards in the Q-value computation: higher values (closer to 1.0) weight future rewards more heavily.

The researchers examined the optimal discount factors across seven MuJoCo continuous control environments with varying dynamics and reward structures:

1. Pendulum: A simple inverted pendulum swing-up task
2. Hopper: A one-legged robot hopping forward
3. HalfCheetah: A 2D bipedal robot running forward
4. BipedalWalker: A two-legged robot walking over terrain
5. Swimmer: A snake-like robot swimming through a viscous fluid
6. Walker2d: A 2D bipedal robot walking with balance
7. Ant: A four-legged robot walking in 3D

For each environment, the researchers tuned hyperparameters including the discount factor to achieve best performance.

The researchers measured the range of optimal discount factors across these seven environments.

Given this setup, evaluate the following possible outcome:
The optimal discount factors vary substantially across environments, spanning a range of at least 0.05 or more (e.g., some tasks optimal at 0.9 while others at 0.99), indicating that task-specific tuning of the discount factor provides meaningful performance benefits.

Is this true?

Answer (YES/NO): NO